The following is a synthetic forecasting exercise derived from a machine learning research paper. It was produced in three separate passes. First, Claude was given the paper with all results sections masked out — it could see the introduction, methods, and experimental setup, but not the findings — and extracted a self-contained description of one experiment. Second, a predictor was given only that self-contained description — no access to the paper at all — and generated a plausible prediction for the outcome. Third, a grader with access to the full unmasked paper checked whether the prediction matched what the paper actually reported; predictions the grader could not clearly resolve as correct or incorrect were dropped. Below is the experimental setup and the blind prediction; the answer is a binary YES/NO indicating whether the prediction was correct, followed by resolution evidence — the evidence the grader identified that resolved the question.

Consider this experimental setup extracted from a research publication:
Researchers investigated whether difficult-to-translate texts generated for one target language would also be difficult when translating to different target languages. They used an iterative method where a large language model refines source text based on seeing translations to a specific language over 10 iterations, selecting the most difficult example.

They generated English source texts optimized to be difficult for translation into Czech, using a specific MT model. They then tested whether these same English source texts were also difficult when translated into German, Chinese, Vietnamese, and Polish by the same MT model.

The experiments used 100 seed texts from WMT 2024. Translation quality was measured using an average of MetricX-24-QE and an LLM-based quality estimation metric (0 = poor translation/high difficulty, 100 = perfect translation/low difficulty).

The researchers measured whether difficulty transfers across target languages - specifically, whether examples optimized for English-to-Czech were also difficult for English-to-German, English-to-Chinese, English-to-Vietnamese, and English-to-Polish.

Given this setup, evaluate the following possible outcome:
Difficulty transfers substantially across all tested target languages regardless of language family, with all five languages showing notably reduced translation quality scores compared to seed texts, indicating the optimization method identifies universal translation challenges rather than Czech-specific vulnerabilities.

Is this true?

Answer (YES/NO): NO